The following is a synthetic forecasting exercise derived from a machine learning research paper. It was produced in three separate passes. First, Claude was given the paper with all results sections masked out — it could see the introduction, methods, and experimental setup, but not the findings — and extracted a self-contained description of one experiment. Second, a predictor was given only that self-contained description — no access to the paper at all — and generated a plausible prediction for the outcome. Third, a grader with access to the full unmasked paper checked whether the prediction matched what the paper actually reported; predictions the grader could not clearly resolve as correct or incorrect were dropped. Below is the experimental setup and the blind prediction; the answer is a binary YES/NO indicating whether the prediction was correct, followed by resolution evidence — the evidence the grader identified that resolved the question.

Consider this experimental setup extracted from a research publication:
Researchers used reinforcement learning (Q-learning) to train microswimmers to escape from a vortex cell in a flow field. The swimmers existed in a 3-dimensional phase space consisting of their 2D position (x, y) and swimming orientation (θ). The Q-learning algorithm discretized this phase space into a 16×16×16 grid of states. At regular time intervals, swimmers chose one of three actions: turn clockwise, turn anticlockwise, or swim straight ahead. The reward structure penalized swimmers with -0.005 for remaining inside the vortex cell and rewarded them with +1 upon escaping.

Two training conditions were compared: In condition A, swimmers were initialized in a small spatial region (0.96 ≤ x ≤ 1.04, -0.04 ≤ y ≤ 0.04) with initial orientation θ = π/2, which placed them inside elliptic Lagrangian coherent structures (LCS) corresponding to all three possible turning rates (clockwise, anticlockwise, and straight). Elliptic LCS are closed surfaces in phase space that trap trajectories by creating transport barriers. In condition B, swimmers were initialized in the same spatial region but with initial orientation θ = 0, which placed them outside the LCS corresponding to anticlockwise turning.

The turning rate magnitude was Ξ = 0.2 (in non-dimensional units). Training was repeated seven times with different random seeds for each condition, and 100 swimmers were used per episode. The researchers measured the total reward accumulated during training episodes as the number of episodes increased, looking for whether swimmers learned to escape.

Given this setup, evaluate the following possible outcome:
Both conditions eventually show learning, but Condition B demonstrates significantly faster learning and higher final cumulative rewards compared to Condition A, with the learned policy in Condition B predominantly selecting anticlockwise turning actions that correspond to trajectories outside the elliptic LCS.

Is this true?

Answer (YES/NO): NO